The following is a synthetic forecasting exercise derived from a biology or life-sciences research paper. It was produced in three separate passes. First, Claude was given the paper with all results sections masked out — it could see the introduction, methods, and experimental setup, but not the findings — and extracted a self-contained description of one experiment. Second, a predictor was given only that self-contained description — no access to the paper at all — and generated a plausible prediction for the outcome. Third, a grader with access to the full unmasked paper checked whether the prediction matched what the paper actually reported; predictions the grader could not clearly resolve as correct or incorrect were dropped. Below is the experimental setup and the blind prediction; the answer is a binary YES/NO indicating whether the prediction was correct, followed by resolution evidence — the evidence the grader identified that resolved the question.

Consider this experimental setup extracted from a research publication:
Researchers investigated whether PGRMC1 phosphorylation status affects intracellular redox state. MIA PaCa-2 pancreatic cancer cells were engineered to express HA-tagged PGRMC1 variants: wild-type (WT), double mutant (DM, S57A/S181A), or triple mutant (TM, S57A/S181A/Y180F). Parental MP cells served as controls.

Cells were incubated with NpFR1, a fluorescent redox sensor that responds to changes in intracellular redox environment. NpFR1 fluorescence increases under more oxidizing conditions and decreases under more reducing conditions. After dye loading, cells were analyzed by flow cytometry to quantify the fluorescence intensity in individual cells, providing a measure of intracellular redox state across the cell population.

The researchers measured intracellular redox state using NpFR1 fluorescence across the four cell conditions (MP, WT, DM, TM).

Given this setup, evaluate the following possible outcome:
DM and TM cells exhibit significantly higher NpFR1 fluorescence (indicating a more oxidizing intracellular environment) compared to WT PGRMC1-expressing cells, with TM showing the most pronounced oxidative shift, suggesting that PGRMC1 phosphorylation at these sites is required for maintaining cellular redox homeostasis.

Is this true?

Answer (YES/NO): NO